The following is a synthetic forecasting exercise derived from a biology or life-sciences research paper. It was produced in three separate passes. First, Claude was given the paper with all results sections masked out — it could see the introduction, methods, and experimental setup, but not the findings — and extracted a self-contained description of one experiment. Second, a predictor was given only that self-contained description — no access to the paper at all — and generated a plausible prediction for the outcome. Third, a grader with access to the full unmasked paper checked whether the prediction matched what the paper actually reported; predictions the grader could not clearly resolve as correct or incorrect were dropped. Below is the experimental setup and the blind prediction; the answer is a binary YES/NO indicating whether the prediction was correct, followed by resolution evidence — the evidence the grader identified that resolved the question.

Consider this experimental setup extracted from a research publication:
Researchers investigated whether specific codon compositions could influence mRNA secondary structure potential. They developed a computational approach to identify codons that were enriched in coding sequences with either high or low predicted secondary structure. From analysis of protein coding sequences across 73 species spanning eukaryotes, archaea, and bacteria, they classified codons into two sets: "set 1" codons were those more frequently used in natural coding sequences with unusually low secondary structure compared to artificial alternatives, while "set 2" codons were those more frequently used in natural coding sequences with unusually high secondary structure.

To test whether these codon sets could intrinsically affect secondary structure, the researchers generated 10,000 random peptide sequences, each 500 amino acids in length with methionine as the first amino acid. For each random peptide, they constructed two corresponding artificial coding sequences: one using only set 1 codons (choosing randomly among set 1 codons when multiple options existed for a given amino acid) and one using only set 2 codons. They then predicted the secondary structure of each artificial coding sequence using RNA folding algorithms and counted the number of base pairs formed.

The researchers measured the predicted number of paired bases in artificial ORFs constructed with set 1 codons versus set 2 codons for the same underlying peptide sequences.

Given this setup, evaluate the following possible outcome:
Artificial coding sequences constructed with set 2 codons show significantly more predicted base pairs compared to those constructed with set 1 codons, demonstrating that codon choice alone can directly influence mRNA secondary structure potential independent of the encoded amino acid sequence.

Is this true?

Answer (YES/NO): YES